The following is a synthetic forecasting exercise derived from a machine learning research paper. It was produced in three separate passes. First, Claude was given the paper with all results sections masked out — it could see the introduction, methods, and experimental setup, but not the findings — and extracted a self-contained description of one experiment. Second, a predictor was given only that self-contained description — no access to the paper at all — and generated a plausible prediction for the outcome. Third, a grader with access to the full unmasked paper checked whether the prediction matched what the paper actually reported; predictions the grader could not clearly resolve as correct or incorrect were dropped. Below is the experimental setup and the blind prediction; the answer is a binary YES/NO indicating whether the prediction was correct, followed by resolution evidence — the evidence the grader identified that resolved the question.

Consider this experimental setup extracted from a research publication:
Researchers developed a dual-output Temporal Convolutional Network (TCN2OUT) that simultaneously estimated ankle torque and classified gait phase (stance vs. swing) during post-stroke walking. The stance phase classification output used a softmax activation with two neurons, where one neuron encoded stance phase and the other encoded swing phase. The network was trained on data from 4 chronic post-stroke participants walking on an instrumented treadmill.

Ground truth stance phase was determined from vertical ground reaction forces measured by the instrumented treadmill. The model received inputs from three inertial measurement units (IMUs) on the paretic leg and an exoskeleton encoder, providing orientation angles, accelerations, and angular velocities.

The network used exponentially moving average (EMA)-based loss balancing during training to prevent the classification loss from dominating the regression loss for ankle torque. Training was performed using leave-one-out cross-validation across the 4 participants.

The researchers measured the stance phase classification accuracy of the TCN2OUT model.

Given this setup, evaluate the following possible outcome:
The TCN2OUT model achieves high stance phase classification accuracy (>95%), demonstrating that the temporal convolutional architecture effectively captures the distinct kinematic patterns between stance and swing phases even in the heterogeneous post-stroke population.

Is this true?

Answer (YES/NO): NO